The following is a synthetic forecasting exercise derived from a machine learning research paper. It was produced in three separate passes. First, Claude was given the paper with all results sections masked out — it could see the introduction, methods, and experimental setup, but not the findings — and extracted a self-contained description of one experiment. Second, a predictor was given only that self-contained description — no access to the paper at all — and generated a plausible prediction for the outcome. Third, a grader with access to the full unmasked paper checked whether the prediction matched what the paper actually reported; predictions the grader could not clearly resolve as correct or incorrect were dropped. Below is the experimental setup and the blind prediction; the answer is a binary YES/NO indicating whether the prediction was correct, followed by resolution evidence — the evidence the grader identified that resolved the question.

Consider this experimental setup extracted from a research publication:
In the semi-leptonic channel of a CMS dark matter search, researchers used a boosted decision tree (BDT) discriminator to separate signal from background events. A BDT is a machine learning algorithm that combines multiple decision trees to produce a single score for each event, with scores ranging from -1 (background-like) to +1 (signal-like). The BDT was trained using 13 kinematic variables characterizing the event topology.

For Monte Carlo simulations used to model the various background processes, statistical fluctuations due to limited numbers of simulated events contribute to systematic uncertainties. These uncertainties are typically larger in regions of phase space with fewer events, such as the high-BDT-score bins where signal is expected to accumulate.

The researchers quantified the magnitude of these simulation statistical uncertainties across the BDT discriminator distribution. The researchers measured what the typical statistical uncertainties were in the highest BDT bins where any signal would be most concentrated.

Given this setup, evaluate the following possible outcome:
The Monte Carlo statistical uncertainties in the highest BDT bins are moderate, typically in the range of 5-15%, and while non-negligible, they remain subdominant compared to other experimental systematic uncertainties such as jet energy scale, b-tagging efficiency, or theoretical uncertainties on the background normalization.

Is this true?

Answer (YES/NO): NO